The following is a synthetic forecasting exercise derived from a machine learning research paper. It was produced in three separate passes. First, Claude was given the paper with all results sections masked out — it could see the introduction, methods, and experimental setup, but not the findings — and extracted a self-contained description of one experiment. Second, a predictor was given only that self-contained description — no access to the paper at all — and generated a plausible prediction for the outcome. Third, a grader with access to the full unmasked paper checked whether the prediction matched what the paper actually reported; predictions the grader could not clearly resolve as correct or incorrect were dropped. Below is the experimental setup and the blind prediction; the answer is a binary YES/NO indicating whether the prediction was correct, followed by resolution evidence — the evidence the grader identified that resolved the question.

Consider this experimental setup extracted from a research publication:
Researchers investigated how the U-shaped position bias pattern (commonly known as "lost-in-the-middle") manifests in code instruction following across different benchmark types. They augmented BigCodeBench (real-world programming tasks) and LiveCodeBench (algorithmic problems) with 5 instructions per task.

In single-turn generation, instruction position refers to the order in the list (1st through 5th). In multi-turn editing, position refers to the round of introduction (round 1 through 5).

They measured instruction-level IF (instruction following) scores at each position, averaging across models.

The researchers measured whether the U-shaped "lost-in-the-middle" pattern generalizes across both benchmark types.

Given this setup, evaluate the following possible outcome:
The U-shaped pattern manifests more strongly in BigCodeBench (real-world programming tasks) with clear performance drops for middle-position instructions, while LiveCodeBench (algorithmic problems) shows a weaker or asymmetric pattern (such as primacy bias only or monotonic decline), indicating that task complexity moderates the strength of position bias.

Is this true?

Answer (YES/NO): NO